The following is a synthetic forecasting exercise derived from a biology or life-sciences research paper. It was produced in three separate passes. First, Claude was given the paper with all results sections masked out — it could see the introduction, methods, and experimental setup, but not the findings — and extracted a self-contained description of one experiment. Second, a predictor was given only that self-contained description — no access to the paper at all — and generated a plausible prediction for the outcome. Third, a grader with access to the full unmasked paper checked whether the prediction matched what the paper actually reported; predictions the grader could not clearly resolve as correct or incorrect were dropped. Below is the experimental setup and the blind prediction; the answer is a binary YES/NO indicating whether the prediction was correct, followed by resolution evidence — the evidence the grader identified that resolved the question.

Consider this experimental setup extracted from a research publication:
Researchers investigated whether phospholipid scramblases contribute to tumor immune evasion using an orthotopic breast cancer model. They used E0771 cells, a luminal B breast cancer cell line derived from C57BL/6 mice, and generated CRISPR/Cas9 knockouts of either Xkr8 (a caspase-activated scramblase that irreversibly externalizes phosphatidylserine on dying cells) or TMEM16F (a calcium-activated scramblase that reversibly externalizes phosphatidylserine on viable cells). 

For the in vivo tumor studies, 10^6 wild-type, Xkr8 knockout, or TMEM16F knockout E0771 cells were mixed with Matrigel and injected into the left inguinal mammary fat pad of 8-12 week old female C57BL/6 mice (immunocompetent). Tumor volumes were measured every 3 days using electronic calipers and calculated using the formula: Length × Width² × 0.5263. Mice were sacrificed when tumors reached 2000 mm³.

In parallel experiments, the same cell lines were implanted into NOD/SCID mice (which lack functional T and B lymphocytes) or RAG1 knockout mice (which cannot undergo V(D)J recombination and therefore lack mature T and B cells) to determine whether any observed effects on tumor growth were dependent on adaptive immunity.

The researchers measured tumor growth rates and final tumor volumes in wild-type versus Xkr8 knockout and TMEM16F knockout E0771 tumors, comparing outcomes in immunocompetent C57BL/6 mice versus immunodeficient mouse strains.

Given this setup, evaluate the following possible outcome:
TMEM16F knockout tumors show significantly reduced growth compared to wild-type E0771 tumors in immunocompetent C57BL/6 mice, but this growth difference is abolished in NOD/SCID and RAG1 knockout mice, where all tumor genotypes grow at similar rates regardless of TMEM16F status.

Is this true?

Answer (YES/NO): NO